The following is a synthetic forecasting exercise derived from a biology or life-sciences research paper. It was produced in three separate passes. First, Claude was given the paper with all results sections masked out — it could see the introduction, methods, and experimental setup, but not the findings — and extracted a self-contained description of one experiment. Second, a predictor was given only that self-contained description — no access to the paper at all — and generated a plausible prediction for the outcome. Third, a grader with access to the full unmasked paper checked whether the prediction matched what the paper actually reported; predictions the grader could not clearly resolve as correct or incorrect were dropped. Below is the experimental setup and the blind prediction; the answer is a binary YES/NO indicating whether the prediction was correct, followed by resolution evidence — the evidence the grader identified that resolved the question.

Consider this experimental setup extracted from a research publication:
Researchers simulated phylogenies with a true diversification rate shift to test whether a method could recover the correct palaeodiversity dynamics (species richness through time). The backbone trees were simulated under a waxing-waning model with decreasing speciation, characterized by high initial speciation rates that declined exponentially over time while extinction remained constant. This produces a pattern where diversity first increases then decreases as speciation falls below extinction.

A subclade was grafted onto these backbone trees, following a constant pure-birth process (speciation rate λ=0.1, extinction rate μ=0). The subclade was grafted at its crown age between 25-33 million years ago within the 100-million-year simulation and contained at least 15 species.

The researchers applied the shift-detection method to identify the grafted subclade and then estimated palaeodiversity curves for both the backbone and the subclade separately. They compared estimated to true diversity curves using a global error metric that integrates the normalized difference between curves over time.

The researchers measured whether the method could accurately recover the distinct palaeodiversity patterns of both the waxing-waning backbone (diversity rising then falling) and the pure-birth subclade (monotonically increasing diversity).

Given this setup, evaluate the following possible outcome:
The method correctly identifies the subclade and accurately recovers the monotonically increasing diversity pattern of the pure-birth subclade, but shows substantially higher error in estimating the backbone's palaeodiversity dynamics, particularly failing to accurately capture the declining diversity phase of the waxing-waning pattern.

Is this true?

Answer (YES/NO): NO